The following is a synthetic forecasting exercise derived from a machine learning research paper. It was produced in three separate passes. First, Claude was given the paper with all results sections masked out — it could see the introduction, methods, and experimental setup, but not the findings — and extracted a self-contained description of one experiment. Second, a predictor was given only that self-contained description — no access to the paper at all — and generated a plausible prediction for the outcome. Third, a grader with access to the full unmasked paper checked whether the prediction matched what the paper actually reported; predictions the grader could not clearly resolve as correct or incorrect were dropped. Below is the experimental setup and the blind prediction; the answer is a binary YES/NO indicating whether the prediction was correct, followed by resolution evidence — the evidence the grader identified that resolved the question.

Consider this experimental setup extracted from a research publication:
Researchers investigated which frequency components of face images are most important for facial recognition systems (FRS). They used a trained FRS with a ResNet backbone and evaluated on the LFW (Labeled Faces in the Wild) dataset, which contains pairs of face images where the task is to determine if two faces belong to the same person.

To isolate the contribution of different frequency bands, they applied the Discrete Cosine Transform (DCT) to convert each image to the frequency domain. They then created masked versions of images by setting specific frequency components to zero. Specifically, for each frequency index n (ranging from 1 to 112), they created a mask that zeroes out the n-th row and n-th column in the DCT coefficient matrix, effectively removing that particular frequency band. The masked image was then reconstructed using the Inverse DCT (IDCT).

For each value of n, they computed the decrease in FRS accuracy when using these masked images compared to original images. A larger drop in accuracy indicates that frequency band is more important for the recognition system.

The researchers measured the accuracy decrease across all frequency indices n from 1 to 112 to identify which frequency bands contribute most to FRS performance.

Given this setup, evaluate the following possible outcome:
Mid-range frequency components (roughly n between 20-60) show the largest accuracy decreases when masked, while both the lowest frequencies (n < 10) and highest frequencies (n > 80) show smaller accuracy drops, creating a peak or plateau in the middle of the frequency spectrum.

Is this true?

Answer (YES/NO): NO